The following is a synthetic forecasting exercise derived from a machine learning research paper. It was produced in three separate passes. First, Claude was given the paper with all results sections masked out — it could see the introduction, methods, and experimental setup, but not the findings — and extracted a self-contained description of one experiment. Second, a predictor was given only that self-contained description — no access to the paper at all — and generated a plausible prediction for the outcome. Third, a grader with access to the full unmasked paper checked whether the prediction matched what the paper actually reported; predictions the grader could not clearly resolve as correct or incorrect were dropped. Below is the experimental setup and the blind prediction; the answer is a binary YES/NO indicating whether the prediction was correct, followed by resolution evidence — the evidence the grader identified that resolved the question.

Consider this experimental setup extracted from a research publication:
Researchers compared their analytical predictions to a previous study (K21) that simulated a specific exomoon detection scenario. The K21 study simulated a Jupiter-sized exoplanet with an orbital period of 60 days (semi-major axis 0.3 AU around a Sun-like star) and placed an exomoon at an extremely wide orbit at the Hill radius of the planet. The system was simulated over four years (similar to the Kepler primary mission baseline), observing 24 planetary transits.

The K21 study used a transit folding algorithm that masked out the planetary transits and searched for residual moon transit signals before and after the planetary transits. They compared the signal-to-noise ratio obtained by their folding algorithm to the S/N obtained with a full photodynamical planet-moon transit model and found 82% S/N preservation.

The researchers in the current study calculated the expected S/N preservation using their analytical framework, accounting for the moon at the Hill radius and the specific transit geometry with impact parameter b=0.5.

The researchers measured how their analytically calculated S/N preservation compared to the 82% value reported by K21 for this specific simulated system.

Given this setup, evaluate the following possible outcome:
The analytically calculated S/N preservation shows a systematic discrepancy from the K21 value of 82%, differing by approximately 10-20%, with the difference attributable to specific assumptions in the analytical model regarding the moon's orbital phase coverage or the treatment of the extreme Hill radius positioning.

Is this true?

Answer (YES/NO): NO